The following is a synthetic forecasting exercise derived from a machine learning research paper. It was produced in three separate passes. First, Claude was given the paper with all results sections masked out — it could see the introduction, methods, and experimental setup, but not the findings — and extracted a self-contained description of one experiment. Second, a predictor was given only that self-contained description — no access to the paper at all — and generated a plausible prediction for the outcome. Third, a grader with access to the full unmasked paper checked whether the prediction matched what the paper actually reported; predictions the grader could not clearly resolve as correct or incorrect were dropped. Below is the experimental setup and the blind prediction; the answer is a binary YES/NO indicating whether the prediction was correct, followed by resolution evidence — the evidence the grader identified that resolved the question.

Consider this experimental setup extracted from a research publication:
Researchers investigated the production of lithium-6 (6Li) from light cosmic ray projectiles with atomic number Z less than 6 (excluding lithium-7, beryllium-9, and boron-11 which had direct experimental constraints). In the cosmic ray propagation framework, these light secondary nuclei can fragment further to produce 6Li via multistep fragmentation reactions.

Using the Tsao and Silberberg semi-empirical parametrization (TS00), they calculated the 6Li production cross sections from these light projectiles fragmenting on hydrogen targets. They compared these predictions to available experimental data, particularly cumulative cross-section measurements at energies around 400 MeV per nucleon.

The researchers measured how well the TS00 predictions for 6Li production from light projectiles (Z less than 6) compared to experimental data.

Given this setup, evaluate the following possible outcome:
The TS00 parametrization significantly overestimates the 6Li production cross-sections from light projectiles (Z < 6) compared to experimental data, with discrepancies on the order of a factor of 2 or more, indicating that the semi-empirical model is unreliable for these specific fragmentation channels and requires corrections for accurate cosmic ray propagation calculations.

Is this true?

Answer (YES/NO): YES